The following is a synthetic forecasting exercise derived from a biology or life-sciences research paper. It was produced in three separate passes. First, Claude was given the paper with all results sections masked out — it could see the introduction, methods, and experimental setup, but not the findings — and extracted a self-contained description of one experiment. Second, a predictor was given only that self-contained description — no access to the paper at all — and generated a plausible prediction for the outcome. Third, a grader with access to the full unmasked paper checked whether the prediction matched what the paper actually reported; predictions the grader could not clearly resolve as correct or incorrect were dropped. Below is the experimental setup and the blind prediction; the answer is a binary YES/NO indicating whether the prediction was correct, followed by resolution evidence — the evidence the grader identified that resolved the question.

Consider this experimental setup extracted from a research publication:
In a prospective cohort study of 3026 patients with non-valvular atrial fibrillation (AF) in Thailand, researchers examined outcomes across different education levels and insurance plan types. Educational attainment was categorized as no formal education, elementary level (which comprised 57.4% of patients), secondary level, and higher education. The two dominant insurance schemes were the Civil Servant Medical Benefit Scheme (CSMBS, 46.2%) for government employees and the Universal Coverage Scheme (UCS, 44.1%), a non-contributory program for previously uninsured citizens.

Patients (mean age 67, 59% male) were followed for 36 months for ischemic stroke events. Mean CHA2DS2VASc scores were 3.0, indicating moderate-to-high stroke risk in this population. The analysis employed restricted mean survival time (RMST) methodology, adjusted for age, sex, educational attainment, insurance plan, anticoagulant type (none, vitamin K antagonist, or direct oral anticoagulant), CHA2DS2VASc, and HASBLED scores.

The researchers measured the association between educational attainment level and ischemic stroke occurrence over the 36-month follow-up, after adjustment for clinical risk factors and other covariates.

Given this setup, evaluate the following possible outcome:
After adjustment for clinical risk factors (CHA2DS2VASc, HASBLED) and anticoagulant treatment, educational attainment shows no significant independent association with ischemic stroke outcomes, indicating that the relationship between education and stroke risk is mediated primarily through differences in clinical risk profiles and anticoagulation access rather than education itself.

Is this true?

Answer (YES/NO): NO